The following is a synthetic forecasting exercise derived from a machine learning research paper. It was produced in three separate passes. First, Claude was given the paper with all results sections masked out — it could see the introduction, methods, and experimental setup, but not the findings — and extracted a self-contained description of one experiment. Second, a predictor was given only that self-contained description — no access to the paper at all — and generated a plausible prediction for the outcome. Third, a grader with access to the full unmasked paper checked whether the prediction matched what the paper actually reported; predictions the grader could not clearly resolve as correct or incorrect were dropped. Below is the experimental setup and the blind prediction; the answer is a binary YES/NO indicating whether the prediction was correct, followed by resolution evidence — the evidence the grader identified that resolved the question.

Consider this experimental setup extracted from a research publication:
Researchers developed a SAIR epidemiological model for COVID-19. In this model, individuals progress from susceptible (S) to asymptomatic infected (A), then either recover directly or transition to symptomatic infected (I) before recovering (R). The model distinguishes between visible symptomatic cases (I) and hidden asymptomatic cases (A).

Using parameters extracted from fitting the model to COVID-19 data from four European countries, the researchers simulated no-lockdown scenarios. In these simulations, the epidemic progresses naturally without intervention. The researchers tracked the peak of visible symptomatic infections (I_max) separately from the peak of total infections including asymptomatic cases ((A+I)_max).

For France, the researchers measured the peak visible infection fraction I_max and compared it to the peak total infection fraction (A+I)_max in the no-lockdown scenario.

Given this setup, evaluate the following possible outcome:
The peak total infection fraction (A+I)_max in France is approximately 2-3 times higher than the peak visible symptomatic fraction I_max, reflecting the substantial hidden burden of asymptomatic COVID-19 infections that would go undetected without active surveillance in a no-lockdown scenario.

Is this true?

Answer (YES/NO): NO